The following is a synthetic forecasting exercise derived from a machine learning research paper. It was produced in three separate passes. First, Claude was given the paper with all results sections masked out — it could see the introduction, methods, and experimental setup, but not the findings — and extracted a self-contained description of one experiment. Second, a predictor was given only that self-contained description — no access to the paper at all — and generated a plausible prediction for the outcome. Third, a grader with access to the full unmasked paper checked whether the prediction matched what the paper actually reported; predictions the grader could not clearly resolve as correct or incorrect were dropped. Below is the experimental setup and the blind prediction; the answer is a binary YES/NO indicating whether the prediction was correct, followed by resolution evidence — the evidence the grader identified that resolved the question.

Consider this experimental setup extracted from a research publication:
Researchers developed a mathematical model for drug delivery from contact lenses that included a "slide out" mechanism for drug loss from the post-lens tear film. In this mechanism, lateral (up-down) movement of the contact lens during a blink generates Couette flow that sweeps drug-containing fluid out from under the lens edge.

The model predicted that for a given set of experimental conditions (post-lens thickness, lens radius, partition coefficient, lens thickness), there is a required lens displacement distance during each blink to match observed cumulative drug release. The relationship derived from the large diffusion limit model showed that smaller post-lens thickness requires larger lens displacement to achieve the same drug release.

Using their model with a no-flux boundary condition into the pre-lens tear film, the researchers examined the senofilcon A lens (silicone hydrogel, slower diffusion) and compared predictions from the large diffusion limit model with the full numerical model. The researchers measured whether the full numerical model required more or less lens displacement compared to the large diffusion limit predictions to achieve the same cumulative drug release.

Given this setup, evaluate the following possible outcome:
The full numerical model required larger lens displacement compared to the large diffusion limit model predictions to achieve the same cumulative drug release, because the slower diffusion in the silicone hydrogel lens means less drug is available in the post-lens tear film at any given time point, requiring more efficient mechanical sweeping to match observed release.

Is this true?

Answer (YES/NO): YES